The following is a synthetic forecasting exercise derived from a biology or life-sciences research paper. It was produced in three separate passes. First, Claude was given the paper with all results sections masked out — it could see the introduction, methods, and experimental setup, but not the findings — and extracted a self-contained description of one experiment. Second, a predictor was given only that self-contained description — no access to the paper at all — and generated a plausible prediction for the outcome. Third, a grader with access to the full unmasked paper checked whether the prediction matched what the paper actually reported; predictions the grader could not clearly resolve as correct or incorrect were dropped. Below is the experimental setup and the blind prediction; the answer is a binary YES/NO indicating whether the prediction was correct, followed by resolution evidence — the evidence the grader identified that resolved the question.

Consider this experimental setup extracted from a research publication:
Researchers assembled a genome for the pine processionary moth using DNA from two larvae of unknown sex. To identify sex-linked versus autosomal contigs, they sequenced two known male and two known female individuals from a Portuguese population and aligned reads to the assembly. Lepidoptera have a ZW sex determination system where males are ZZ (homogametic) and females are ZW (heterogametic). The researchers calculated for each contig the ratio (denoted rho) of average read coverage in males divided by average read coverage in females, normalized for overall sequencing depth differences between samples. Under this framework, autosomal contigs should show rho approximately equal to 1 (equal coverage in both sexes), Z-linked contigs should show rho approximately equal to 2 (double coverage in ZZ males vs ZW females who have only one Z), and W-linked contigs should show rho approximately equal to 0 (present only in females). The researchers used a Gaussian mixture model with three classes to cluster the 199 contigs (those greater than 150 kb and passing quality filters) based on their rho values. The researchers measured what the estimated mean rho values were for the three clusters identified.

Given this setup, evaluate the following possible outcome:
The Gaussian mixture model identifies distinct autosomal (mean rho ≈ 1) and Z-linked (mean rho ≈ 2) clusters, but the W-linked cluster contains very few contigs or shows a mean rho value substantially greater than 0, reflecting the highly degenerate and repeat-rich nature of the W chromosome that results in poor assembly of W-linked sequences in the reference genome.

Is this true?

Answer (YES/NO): NO